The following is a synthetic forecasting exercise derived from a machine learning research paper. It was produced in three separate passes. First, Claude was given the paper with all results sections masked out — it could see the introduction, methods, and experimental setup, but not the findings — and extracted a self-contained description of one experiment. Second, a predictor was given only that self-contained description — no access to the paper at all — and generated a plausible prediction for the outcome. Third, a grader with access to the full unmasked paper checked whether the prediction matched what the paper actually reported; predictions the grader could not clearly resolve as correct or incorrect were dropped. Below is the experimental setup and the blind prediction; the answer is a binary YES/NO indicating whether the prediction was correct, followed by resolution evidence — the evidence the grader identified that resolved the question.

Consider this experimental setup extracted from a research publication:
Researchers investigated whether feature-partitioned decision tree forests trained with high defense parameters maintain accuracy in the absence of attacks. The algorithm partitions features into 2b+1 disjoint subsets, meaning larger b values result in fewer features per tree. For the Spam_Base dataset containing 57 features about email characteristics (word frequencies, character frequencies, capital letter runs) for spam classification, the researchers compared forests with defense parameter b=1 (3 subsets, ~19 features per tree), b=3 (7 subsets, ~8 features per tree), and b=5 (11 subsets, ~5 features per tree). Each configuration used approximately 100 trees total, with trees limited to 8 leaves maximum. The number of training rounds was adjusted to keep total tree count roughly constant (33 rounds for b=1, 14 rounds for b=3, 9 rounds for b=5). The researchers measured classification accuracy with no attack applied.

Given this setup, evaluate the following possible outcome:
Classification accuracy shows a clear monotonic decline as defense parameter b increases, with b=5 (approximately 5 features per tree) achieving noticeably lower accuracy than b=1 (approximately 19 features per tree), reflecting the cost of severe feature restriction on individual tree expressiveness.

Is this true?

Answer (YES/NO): YES